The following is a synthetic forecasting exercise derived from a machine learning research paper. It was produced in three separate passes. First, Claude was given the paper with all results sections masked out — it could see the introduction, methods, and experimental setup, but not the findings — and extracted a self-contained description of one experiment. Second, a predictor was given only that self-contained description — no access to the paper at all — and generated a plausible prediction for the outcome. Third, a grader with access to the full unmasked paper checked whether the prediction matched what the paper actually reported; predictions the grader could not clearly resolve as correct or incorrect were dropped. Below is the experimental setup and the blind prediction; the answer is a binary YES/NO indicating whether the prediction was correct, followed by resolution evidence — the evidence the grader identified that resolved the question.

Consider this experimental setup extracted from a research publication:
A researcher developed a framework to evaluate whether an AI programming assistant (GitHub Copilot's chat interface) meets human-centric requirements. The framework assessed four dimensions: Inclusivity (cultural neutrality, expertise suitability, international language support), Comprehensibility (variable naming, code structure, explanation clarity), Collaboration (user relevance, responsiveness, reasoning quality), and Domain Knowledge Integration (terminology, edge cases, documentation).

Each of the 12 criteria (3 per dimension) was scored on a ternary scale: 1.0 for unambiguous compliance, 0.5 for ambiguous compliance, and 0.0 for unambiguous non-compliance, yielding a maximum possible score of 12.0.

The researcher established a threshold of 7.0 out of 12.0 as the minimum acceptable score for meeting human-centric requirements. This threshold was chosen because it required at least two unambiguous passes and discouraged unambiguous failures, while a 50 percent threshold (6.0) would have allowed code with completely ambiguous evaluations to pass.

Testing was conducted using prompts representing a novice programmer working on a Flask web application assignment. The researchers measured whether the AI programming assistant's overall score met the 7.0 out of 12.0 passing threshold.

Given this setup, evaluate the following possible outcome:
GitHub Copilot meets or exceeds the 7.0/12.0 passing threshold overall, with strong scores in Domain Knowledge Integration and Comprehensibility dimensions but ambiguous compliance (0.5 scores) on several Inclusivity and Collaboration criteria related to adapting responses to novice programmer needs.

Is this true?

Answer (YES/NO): NO